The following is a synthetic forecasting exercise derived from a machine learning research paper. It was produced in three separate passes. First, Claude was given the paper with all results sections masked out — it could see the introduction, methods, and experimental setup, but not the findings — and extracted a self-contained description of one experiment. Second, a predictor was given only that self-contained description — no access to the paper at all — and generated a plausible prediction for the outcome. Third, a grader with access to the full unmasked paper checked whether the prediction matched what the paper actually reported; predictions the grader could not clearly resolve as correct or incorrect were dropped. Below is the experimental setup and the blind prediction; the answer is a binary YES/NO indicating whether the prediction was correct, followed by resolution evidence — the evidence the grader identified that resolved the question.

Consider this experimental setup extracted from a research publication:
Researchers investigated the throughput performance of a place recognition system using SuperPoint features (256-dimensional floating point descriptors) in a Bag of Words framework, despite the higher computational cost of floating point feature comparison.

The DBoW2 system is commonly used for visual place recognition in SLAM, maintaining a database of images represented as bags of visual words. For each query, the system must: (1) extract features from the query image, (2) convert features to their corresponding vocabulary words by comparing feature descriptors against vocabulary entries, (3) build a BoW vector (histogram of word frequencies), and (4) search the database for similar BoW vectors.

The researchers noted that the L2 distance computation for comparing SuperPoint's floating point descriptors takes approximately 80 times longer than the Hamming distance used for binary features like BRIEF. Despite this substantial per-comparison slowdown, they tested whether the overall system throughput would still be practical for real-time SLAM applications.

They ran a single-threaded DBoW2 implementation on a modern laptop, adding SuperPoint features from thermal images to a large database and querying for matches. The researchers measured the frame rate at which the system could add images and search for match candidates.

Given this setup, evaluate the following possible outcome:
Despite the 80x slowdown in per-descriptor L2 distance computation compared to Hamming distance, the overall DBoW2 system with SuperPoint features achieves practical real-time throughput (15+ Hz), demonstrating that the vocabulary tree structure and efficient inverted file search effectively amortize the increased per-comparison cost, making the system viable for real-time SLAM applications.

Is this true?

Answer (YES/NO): YES